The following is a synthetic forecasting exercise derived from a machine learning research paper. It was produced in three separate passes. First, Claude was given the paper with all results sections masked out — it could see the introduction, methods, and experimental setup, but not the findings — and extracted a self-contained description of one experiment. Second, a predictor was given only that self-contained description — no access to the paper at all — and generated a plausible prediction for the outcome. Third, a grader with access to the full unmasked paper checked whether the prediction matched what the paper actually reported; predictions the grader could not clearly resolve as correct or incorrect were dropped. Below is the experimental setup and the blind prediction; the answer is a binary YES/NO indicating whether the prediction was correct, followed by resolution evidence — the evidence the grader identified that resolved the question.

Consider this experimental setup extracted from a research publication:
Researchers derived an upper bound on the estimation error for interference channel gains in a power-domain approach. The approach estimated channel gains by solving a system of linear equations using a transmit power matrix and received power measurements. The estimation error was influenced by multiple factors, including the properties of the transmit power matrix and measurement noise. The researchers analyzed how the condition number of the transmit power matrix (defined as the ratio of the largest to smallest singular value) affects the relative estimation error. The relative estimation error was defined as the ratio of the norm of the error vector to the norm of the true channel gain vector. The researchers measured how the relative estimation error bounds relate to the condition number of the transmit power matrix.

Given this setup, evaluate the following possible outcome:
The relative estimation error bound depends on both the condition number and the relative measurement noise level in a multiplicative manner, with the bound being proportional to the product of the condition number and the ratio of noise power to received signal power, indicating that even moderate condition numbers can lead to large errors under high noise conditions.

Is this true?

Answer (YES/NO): YES